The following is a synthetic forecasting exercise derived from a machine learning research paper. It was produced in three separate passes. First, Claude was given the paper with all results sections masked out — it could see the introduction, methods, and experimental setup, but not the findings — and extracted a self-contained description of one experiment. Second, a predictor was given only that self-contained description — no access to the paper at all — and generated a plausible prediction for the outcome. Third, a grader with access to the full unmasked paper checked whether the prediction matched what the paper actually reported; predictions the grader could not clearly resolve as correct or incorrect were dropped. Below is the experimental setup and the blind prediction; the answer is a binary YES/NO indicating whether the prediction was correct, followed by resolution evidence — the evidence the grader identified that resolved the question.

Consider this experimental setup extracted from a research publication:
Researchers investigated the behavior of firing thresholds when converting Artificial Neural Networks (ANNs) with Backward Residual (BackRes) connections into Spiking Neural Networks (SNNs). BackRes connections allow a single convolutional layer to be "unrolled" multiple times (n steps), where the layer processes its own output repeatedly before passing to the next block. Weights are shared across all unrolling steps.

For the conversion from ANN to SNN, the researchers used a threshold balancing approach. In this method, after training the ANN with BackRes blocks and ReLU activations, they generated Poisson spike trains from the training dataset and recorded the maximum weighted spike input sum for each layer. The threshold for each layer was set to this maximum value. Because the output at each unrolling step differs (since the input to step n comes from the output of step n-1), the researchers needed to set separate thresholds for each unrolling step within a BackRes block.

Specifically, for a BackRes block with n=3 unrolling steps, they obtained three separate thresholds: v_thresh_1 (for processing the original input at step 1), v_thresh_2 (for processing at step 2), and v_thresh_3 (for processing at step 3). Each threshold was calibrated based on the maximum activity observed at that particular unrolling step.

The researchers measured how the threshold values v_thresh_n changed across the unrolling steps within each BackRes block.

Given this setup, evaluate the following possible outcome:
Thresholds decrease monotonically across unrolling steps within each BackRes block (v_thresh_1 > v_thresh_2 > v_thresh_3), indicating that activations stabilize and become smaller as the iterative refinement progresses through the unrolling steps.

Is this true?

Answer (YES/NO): NO